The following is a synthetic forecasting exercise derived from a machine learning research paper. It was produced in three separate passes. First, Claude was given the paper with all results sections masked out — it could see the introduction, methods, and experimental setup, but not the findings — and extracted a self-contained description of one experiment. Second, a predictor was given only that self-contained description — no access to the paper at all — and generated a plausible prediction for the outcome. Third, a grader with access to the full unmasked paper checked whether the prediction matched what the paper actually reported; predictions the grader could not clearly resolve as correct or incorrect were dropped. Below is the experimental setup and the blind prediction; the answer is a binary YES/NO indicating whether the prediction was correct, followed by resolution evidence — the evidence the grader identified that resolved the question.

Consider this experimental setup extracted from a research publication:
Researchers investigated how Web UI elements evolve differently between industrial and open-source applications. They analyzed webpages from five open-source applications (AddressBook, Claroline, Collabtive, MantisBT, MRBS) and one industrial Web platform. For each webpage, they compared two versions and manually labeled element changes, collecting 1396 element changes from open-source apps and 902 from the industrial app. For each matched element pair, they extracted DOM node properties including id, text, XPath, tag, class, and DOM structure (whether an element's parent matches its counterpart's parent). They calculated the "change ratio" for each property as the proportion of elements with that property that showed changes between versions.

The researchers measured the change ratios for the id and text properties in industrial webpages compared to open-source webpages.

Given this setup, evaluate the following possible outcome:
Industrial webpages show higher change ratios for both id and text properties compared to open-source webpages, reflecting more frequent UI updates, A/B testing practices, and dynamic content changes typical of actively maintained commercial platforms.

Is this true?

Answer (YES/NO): YES